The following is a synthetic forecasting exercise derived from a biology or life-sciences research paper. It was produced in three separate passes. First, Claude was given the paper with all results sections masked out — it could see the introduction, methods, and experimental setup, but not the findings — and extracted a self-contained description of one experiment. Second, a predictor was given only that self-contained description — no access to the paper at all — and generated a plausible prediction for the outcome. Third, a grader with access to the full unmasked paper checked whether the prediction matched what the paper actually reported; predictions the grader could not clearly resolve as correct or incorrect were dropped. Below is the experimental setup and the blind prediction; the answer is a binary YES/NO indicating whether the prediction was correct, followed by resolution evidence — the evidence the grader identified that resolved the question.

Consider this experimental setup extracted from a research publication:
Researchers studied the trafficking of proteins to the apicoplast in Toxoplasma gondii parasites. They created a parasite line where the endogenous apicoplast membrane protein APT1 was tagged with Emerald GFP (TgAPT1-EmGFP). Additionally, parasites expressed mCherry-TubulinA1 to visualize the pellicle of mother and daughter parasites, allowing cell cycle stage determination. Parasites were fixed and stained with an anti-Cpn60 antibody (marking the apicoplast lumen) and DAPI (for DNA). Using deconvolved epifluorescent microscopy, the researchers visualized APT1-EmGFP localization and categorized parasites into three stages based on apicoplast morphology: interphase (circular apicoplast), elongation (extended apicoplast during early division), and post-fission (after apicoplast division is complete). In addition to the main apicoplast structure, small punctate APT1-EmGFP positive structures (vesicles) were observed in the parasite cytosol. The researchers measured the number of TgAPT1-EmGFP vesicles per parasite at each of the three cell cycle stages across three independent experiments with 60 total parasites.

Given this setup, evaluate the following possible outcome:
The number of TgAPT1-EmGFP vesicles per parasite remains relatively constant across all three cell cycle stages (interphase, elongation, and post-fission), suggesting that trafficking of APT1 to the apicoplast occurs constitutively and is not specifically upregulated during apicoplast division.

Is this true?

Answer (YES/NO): NO